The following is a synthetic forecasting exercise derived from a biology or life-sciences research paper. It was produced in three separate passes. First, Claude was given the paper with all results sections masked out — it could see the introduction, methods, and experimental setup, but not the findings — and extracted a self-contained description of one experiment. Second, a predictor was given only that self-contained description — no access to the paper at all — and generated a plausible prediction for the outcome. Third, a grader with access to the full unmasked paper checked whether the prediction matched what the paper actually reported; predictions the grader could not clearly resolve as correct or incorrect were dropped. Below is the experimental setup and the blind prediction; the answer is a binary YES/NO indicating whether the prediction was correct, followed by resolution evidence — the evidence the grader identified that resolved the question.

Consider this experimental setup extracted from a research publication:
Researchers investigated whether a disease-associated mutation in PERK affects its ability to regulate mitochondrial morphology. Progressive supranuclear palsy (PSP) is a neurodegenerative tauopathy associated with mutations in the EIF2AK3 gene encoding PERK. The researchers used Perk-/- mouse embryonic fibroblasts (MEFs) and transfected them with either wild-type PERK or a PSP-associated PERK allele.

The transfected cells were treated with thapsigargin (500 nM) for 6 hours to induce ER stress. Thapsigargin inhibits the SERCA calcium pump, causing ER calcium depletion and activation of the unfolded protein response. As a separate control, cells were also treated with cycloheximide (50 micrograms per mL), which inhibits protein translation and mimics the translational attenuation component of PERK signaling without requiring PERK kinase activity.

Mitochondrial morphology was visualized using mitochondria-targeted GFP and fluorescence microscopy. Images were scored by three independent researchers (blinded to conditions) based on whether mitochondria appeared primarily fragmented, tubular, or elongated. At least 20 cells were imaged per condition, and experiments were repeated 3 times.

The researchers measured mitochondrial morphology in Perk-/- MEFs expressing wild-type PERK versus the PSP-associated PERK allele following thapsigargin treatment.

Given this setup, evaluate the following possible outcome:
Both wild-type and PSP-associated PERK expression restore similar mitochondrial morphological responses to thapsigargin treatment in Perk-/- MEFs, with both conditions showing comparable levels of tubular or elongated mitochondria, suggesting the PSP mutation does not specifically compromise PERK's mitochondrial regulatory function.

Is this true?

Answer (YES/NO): NO